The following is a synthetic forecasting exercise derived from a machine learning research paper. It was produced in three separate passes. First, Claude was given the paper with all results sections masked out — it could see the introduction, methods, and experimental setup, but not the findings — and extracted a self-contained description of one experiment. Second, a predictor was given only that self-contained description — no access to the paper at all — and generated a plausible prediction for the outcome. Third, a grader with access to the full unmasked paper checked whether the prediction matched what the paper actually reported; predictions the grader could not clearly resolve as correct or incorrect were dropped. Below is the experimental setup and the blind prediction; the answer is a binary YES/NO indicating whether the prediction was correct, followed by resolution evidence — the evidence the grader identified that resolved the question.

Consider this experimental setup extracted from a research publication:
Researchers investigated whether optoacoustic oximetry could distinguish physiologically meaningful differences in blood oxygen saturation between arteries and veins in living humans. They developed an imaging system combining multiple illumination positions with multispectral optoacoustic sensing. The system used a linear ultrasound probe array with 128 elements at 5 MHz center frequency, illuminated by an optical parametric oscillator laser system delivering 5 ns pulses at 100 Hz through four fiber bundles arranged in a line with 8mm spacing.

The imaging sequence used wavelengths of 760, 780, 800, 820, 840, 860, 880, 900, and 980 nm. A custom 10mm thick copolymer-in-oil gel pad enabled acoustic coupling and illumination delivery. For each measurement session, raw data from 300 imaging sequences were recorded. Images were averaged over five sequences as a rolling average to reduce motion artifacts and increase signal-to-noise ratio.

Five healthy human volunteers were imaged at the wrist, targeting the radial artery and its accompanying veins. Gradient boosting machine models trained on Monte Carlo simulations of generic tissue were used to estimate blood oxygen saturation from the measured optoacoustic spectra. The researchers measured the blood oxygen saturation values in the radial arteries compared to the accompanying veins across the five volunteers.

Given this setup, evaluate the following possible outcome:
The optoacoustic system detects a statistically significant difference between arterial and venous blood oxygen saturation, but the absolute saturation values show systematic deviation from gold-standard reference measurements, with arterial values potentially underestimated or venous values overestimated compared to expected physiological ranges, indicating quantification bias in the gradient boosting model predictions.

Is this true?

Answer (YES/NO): YES